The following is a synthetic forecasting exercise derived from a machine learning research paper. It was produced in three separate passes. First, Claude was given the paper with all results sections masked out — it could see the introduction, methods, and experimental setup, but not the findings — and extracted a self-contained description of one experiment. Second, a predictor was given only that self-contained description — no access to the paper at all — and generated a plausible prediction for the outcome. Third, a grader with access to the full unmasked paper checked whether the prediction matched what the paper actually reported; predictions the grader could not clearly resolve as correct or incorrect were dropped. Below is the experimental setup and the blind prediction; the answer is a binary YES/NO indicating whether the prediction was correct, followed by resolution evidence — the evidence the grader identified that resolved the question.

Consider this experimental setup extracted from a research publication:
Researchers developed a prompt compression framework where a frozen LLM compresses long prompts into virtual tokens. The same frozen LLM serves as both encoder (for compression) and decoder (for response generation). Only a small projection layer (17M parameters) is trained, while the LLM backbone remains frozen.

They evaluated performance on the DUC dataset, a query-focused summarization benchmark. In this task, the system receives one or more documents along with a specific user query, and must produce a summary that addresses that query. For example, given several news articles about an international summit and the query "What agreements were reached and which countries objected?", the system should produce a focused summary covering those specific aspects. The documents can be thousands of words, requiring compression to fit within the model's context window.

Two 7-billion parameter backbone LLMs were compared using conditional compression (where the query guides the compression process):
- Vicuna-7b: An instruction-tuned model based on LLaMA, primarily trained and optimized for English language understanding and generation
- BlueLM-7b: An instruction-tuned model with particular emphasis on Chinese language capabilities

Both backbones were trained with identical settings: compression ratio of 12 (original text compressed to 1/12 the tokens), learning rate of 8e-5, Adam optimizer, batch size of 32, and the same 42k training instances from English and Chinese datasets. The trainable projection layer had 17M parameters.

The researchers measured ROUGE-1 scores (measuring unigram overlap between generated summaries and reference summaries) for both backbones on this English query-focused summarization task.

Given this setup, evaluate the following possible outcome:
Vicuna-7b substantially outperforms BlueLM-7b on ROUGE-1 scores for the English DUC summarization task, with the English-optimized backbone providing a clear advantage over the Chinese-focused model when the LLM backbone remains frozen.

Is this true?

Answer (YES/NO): YES